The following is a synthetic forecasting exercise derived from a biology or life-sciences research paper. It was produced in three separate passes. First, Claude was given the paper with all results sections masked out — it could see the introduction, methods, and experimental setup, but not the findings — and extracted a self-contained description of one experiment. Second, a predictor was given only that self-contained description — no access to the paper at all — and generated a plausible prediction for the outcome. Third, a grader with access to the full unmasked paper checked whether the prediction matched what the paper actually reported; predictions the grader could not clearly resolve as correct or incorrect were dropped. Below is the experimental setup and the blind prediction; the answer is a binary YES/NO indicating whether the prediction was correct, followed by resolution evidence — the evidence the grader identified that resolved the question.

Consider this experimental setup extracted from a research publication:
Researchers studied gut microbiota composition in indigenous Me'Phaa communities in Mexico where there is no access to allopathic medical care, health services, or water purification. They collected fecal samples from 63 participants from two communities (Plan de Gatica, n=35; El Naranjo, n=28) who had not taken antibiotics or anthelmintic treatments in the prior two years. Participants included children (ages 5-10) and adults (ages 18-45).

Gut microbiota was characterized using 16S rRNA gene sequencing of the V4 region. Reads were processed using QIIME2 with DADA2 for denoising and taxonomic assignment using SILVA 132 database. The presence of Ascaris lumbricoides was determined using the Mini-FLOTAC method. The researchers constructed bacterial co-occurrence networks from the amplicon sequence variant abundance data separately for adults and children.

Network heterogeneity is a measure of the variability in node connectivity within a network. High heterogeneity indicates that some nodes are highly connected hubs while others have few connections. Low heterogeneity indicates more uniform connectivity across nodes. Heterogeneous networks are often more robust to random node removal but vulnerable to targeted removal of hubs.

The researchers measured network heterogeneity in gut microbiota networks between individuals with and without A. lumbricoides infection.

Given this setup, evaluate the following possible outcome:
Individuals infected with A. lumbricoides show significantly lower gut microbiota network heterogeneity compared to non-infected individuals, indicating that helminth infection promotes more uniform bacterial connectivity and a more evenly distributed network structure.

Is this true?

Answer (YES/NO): YES